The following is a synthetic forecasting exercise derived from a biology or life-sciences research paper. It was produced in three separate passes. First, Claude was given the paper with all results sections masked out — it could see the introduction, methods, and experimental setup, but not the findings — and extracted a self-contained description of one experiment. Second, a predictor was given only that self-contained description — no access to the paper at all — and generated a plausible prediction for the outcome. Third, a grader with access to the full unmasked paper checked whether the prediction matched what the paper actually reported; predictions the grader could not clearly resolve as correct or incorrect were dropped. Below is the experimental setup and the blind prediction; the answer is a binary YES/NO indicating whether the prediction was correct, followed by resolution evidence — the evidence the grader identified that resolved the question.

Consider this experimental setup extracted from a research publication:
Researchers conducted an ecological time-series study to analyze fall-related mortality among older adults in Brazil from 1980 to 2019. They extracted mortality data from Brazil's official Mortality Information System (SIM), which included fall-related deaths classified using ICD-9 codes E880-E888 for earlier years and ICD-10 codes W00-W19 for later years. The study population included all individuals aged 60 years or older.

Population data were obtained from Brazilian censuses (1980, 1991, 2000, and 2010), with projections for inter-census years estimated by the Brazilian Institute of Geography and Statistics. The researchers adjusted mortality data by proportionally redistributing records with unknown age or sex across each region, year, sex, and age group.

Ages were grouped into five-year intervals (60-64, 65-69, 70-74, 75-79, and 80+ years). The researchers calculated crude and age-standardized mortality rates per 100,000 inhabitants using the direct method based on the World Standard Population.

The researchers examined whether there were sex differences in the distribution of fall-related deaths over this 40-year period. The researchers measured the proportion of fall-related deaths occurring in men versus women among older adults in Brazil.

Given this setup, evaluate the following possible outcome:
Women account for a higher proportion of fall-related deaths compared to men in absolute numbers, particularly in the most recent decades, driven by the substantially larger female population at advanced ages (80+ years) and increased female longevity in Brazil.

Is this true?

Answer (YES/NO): YES